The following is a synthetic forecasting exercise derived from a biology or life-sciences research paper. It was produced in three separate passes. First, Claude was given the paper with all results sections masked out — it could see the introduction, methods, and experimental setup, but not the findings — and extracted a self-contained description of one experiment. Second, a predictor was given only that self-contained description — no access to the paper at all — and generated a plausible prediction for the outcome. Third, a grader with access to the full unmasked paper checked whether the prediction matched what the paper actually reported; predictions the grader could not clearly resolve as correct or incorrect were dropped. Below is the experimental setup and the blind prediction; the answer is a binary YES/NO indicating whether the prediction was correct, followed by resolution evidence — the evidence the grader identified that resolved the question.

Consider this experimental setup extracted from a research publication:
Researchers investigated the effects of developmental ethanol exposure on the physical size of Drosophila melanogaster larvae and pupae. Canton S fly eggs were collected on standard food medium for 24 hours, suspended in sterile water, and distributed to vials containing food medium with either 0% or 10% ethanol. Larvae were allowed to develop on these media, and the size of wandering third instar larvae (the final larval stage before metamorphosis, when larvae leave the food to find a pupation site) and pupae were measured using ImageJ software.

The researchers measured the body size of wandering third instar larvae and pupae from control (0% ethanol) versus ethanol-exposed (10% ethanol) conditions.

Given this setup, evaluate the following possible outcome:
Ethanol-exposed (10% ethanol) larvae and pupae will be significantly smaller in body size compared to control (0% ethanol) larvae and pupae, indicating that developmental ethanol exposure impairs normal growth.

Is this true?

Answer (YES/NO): NO